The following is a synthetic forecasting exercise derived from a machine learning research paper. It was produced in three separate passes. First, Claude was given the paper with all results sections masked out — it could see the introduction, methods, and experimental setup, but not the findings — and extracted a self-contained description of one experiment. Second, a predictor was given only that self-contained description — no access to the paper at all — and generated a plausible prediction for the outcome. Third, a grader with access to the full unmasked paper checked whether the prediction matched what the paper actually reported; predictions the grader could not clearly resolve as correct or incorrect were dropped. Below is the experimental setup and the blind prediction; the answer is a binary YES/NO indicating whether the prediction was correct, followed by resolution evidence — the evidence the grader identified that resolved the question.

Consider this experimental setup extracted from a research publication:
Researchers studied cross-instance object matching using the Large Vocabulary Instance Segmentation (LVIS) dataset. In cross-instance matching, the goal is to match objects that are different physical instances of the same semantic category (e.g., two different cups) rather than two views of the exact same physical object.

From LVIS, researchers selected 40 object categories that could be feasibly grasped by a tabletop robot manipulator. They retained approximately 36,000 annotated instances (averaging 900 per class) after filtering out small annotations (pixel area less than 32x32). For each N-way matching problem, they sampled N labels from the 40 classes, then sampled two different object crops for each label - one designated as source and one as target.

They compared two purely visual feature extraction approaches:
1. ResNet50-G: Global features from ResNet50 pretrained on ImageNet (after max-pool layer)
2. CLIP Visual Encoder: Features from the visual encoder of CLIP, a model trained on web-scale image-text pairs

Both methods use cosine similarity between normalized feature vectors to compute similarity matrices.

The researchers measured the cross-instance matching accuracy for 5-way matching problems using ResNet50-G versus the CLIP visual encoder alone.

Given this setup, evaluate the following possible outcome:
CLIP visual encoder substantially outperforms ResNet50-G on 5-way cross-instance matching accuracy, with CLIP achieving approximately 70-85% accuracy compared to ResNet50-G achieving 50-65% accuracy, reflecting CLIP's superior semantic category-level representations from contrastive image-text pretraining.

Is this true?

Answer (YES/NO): NO